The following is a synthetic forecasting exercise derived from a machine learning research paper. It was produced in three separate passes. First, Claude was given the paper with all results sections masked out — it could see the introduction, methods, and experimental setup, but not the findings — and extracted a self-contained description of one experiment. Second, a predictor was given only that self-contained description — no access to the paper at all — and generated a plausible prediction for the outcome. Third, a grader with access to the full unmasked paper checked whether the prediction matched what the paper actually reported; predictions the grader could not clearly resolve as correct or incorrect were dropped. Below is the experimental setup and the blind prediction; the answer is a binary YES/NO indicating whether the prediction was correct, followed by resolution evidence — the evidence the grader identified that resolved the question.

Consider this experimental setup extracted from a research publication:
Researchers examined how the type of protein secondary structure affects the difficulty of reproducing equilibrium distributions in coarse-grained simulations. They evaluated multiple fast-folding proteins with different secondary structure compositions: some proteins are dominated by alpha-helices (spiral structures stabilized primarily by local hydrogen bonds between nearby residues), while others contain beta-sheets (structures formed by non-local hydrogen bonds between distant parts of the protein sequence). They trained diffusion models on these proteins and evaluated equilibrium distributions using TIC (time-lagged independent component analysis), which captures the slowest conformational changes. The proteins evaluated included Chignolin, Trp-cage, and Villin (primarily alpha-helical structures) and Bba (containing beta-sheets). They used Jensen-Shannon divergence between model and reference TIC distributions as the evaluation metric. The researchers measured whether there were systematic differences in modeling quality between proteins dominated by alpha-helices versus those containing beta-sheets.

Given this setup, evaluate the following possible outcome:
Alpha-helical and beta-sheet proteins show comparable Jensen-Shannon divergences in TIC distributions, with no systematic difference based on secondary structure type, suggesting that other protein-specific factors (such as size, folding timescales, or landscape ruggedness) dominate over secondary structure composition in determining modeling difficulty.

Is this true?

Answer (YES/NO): NO